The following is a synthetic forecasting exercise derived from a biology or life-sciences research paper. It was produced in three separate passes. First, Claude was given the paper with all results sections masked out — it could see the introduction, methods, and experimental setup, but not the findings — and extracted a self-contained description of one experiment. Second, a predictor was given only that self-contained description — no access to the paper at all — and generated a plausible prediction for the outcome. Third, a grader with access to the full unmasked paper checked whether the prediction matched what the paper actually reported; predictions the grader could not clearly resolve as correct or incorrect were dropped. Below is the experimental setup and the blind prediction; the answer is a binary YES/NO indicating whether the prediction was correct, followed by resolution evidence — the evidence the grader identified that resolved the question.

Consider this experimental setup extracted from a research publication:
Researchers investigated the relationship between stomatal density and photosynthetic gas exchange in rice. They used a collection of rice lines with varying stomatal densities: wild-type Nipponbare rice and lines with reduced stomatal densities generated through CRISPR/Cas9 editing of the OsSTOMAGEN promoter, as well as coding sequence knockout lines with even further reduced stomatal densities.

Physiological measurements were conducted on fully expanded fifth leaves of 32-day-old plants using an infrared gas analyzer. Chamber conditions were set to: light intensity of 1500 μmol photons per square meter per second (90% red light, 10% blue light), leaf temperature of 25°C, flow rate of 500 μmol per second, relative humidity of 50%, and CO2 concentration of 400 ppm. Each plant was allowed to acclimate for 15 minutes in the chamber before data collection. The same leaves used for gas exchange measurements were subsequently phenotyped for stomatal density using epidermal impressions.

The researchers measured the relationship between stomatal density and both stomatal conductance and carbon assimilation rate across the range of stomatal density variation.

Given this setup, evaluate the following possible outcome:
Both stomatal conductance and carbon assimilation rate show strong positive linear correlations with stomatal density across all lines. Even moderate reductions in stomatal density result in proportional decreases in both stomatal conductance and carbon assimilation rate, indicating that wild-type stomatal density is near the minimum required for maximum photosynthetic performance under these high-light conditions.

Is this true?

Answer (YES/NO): YES